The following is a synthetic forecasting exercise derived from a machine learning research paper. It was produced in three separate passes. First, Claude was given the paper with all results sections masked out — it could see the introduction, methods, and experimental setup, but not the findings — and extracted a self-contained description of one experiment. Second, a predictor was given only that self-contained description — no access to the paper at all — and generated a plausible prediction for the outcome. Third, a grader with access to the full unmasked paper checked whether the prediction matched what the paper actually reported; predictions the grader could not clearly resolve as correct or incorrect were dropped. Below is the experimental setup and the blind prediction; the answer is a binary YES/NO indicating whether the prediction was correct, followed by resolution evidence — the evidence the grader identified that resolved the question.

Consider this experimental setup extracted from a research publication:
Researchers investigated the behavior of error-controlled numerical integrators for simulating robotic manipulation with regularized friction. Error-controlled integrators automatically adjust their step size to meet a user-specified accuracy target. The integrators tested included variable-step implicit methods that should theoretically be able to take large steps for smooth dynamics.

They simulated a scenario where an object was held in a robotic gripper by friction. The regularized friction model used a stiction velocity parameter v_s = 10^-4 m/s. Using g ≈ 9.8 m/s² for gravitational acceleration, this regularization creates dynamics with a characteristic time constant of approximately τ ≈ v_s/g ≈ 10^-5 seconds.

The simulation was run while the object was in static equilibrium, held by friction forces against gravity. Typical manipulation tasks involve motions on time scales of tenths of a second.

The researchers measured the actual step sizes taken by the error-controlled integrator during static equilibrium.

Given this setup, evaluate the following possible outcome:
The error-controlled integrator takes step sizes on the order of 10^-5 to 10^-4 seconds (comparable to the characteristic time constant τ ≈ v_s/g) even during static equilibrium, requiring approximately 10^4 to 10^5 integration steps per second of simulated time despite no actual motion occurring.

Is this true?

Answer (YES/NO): NO